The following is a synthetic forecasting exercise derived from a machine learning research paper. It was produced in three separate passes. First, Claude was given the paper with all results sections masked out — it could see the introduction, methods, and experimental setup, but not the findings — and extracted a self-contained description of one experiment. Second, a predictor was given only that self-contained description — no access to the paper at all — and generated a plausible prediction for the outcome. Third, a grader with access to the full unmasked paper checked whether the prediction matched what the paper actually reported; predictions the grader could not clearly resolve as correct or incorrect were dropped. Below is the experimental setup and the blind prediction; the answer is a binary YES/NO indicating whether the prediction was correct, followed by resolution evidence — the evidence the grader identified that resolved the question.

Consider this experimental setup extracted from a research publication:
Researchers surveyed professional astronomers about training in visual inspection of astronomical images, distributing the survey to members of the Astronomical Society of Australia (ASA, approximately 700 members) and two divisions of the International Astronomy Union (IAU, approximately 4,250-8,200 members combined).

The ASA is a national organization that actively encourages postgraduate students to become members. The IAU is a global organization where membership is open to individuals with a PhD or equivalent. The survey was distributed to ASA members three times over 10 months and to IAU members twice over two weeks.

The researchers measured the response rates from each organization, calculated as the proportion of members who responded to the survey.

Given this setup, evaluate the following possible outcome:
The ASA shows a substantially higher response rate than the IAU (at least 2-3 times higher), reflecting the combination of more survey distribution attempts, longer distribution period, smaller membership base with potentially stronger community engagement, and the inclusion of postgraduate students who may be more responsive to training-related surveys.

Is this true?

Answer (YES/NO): YES